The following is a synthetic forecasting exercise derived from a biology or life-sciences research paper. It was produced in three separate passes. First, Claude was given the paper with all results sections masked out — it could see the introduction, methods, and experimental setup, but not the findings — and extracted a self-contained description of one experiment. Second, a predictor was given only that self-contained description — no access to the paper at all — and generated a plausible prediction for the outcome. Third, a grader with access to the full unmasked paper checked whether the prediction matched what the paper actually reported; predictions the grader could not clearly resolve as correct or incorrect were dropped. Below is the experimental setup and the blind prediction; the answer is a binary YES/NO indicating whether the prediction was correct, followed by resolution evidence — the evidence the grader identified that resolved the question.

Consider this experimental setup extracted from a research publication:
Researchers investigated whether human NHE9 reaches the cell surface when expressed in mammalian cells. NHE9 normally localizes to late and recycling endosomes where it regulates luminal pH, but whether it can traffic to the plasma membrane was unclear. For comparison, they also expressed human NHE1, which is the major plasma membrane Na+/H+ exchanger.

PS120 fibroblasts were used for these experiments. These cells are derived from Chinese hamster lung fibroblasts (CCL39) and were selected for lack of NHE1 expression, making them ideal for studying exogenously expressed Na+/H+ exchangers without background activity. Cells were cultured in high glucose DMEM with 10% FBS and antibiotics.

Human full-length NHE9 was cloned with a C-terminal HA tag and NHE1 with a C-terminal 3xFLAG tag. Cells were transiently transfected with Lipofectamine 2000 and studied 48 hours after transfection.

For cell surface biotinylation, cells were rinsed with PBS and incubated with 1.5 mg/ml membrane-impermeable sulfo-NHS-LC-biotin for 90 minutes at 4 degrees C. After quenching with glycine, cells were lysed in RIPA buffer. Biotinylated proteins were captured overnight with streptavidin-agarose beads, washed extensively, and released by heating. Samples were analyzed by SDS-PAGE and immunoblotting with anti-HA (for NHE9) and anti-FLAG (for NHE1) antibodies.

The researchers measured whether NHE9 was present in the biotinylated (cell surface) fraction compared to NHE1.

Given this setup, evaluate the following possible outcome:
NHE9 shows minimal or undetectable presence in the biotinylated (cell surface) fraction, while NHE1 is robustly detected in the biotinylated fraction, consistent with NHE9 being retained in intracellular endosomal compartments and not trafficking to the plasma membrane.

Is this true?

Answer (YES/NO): NO